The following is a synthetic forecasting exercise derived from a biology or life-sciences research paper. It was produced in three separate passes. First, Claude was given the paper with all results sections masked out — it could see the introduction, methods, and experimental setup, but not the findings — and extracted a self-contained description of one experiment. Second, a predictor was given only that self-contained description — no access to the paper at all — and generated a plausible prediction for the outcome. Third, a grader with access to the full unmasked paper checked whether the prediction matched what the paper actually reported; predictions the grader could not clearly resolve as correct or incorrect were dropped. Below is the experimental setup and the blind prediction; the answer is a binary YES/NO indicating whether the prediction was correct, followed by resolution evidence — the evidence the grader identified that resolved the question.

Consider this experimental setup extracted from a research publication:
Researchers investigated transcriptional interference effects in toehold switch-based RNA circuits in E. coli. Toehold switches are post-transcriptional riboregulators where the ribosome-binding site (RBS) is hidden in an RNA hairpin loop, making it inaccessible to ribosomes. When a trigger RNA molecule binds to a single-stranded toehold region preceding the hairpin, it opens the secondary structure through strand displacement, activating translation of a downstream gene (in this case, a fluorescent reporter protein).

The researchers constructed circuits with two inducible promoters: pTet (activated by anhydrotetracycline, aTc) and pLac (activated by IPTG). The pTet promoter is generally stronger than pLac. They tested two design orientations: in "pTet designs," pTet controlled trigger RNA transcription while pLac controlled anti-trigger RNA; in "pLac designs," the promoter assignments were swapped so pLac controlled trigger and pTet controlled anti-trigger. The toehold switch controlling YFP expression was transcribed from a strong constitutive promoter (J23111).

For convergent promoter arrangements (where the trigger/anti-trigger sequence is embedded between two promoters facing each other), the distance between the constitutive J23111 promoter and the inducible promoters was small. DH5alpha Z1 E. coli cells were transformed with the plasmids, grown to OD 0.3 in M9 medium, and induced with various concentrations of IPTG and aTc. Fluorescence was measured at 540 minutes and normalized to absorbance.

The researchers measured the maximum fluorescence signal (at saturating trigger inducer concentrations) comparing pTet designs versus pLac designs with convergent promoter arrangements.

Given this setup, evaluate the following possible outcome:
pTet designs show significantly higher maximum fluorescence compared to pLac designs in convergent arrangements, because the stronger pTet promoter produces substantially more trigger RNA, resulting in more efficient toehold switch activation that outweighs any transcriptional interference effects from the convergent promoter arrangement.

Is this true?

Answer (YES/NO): NO